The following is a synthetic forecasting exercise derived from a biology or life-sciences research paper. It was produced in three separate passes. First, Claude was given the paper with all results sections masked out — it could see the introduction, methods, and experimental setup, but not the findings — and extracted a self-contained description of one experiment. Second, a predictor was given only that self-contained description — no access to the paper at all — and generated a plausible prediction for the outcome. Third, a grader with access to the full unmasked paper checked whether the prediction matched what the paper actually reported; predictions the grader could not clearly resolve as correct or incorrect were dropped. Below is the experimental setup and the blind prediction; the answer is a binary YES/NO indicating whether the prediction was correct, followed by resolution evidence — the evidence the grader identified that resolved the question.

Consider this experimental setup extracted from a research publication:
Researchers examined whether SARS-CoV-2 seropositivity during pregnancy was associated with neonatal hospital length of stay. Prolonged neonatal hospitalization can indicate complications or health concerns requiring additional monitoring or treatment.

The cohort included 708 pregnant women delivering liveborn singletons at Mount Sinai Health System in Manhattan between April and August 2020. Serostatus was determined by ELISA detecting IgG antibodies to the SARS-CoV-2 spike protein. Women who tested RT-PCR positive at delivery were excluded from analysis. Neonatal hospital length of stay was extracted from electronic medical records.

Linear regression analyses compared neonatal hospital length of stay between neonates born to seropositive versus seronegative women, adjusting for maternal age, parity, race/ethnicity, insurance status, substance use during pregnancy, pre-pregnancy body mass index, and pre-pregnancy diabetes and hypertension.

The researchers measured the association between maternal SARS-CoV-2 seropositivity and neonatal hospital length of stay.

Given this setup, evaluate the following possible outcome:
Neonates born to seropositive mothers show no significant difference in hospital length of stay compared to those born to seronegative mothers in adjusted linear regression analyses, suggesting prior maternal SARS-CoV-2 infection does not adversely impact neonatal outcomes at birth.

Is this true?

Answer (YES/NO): YES